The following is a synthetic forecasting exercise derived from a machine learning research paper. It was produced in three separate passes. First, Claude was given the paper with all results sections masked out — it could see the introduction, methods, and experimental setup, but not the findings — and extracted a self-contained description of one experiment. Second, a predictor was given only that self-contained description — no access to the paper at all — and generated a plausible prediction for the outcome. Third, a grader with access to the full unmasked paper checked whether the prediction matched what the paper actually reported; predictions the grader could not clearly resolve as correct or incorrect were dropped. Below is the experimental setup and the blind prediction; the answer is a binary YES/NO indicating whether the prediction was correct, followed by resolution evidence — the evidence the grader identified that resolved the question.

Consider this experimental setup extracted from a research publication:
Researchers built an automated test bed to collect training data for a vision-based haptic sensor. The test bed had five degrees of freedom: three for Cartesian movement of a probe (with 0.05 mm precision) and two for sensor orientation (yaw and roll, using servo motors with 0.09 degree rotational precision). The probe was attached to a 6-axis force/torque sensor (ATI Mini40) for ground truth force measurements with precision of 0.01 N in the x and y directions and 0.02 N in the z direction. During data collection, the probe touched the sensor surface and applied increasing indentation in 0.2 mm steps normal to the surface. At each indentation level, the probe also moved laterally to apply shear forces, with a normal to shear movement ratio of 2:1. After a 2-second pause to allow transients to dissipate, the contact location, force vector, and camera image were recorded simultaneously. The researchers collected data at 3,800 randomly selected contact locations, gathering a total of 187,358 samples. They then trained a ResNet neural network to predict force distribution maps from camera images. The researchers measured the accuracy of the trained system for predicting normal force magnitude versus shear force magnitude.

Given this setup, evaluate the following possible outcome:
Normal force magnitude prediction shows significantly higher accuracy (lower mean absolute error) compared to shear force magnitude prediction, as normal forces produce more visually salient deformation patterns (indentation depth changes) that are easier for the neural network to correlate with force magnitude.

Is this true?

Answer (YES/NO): NO